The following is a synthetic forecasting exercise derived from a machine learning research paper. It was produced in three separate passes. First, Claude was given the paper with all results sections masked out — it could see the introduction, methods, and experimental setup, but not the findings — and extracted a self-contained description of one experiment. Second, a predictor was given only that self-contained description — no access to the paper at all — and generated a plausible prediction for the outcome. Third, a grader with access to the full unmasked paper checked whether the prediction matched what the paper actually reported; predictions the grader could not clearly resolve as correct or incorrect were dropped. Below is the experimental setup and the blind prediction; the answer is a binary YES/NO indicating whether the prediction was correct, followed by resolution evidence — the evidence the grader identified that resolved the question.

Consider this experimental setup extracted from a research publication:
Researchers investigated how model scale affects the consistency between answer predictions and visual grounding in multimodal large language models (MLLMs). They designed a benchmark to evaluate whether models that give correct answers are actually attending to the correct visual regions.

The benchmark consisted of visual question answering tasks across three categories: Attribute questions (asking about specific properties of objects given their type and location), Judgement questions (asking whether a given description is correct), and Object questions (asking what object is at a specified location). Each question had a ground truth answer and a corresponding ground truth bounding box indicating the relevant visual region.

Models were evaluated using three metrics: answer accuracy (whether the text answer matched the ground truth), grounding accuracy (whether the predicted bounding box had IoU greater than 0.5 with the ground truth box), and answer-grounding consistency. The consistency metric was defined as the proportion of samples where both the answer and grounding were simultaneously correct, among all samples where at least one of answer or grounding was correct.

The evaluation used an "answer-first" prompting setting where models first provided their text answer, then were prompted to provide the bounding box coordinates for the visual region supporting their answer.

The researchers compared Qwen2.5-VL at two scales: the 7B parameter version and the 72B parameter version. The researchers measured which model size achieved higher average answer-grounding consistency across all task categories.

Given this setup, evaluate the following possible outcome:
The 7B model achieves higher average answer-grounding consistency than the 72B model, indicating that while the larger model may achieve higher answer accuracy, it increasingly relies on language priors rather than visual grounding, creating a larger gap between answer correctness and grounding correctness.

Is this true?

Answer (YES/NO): YES